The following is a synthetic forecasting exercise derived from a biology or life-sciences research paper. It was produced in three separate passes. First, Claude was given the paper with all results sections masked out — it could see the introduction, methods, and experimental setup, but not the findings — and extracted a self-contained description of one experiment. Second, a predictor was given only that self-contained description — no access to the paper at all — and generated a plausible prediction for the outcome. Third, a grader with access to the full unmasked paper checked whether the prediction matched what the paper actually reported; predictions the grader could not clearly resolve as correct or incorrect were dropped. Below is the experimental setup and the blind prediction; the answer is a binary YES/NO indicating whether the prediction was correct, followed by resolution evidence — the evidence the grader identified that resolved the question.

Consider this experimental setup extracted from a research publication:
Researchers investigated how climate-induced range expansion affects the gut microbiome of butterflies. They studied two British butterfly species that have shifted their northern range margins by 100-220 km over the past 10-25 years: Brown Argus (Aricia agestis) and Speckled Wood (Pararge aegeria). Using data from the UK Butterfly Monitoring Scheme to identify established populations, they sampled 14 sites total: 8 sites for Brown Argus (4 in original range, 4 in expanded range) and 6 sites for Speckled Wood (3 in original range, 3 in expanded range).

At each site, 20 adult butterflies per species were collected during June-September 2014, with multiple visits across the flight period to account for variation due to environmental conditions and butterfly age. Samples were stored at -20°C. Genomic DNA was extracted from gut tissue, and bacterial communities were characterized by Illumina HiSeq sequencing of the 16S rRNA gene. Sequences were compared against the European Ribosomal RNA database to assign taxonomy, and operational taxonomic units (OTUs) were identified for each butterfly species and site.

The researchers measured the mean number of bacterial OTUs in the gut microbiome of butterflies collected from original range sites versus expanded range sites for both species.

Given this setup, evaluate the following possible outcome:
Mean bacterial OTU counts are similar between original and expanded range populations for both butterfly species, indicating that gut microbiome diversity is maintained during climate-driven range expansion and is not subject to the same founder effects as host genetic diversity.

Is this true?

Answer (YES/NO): YES